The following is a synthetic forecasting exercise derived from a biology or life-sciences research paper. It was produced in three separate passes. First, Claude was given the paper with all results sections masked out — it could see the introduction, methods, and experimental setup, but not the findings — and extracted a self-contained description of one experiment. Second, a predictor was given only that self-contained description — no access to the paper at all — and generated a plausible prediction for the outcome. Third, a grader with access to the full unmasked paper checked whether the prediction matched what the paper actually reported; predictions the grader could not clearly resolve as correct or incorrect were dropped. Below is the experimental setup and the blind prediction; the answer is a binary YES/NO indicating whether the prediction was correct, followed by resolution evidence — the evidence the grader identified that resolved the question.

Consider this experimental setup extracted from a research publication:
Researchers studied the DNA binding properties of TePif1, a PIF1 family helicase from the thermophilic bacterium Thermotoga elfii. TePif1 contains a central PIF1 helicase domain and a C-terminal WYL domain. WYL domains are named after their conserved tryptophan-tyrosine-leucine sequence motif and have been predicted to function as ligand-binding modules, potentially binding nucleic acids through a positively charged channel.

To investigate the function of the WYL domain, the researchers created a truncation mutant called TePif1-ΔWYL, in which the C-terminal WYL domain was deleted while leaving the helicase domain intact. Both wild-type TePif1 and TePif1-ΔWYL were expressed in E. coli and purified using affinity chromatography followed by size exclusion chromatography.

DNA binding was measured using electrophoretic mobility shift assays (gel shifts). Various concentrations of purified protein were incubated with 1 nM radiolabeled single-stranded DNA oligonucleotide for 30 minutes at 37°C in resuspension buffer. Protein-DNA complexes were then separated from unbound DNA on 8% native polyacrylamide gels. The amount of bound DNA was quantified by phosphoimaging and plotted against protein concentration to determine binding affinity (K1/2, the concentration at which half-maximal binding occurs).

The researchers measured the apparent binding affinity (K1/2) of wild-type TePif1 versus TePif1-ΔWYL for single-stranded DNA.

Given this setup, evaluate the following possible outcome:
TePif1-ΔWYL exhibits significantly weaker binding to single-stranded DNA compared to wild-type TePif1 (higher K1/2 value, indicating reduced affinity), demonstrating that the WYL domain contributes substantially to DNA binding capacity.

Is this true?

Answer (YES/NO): YES